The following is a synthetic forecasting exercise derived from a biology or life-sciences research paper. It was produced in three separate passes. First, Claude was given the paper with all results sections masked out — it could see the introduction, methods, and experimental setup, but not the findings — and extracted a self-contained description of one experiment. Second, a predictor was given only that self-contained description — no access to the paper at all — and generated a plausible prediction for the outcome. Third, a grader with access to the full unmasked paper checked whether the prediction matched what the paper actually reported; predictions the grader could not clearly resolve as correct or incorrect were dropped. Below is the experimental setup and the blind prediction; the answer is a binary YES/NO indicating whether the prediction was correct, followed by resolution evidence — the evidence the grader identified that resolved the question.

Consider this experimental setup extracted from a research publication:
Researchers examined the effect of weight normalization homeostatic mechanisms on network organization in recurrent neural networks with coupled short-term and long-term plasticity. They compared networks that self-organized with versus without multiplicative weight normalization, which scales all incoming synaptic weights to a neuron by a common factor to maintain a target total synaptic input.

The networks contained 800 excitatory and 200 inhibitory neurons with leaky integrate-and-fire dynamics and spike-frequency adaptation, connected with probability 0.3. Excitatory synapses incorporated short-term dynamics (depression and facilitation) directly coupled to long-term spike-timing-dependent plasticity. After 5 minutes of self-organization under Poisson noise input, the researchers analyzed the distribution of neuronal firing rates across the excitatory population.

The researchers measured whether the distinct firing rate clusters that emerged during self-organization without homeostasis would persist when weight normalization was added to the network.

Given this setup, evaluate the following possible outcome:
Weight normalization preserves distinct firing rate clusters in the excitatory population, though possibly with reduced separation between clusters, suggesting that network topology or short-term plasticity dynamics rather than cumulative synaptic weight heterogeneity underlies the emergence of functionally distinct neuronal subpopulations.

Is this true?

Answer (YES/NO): NO